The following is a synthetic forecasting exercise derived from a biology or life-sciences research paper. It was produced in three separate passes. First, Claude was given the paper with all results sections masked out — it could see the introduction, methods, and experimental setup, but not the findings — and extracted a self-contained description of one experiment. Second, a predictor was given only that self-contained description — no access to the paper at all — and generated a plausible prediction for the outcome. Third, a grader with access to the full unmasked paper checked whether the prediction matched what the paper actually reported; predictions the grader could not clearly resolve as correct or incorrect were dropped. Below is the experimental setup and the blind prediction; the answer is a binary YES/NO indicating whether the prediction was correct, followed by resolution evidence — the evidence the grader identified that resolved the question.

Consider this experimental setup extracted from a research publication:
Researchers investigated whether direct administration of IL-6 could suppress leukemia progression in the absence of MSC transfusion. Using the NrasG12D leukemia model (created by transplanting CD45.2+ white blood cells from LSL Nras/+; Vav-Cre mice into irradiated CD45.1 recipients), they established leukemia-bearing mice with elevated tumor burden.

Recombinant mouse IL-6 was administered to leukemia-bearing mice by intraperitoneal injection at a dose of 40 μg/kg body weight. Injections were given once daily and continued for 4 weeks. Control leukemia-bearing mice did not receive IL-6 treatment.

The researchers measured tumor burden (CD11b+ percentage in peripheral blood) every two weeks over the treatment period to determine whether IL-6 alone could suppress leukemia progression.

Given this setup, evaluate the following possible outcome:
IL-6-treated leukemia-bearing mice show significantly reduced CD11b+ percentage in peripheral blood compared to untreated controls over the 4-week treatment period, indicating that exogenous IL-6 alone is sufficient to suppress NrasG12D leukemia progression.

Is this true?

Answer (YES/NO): NO